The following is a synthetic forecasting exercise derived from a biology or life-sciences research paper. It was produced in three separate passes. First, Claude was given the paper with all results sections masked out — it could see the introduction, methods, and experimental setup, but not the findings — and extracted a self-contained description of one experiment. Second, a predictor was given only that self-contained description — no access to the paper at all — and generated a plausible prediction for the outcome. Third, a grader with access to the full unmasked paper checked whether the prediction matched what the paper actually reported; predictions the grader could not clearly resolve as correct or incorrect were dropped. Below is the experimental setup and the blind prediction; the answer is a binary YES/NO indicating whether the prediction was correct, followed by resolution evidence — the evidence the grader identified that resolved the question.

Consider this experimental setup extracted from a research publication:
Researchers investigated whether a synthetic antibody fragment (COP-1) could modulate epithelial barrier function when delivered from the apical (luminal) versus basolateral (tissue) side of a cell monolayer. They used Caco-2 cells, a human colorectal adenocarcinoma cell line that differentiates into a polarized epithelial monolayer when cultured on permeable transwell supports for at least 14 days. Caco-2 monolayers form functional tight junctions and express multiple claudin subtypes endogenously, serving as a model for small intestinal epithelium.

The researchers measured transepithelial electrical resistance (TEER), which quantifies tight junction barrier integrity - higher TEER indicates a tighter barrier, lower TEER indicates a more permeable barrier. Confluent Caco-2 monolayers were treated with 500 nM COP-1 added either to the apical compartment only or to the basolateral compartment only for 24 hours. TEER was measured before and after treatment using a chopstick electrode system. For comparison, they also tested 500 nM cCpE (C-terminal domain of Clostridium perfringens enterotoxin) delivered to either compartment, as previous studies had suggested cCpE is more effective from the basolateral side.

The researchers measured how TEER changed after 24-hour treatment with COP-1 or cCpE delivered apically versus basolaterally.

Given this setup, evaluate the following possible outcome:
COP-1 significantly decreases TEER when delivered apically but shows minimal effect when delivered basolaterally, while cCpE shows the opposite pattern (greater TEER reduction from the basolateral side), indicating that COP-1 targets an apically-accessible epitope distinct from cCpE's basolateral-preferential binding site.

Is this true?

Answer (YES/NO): NO